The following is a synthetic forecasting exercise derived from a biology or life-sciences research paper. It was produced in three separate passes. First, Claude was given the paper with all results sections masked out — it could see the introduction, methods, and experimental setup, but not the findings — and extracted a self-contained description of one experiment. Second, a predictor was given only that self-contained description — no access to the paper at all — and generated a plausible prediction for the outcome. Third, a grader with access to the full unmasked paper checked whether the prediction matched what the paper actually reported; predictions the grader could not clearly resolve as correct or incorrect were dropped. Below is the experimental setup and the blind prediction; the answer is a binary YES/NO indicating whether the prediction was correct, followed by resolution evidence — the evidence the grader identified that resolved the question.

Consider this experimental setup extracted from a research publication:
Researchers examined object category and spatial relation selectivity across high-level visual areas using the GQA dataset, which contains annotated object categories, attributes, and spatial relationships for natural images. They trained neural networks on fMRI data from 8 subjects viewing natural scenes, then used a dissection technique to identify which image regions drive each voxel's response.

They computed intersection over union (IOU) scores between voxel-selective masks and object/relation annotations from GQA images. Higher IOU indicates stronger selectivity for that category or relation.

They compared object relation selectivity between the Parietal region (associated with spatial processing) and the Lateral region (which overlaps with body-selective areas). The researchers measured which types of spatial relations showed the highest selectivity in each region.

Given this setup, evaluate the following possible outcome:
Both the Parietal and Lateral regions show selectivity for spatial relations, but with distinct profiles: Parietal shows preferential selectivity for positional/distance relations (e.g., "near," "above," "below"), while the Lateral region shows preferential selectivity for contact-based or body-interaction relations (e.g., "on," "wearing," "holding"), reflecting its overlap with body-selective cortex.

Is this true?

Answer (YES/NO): YES